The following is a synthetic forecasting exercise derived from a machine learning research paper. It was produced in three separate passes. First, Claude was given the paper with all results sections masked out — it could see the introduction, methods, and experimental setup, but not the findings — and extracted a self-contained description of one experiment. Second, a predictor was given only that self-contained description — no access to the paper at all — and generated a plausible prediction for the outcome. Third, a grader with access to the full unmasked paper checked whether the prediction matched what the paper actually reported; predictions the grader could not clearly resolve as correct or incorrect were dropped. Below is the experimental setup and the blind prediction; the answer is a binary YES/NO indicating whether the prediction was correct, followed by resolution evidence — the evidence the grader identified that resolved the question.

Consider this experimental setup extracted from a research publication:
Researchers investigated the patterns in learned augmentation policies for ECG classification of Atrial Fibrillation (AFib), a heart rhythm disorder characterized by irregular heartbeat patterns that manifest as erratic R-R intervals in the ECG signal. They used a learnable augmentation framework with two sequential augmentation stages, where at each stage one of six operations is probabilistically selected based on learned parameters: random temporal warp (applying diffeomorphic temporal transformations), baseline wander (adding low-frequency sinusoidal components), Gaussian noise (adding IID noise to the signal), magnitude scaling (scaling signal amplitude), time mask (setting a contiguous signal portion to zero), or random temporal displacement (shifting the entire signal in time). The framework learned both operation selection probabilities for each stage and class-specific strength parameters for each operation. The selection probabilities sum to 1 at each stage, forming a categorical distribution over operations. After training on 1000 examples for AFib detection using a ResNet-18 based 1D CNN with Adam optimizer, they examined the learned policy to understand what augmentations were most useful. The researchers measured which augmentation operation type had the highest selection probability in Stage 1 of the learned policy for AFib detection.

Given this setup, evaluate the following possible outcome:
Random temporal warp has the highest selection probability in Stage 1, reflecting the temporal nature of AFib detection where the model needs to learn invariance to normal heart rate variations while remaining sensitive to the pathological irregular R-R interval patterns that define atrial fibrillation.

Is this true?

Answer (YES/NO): NO